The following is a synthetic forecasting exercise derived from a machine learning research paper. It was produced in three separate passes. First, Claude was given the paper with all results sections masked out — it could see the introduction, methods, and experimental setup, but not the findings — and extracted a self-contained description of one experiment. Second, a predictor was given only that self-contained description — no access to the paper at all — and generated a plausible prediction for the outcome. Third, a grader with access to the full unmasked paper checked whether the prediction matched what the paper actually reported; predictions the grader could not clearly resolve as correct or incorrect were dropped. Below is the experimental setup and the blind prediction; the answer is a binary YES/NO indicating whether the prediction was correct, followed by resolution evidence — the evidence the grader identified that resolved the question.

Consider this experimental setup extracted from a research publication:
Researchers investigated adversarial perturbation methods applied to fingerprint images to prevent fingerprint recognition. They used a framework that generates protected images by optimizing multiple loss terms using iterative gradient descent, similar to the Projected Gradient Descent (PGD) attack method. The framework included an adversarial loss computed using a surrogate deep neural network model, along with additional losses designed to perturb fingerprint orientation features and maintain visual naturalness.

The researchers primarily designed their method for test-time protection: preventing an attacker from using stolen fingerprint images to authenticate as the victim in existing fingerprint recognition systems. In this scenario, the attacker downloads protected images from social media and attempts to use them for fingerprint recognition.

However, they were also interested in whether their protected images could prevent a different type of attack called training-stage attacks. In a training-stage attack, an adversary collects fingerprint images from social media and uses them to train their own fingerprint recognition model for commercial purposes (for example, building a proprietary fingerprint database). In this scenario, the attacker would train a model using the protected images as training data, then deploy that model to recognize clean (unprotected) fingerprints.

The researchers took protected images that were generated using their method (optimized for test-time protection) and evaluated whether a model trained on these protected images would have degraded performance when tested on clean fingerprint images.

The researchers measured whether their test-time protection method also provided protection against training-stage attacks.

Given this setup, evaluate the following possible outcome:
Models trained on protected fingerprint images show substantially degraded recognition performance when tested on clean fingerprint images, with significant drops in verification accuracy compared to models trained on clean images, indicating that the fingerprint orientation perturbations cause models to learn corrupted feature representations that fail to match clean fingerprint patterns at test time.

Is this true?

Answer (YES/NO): NO